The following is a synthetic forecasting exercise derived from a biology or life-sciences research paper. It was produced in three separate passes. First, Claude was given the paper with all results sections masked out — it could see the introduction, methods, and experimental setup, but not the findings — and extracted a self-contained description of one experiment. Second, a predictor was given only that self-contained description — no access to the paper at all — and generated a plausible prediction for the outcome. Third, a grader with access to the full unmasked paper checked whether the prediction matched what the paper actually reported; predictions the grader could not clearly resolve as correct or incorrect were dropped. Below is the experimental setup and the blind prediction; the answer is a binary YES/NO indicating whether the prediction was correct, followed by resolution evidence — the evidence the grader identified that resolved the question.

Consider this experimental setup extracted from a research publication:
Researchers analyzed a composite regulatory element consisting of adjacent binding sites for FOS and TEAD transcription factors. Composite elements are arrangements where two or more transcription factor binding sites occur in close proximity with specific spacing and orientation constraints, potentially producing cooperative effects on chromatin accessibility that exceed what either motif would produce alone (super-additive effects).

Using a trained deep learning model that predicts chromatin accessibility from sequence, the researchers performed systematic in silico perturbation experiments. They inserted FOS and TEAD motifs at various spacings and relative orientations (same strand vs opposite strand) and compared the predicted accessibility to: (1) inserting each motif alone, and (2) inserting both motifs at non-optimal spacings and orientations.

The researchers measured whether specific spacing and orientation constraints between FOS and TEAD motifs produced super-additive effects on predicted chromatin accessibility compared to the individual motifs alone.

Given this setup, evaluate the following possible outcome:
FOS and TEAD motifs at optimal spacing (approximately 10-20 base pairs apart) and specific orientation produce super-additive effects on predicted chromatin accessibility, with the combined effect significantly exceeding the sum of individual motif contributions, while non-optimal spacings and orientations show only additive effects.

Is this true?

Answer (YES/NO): NO